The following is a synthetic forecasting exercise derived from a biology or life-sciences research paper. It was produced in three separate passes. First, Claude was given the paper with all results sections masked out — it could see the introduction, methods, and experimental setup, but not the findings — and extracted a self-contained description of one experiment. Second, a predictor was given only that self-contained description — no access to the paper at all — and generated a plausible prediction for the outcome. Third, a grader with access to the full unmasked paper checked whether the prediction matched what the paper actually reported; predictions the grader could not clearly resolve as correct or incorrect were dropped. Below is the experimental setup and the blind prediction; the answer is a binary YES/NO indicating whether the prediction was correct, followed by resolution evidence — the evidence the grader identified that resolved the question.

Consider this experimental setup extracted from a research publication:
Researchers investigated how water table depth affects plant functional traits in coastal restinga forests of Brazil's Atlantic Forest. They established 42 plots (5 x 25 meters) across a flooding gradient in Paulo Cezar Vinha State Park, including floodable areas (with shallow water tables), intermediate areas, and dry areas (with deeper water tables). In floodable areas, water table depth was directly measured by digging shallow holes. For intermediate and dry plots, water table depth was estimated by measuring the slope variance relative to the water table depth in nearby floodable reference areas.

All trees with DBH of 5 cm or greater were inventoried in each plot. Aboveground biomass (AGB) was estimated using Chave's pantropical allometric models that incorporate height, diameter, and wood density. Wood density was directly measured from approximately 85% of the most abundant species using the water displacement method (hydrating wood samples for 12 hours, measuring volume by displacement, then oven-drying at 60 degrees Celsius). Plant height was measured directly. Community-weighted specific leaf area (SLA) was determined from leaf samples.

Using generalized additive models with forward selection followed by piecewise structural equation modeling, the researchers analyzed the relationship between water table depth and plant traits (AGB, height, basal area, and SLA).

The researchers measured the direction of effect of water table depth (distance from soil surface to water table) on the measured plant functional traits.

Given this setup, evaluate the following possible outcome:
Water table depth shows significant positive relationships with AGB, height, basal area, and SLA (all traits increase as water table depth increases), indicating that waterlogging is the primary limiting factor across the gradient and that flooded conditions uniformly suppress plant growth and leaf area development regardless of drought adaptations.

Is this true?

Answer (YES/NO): NO